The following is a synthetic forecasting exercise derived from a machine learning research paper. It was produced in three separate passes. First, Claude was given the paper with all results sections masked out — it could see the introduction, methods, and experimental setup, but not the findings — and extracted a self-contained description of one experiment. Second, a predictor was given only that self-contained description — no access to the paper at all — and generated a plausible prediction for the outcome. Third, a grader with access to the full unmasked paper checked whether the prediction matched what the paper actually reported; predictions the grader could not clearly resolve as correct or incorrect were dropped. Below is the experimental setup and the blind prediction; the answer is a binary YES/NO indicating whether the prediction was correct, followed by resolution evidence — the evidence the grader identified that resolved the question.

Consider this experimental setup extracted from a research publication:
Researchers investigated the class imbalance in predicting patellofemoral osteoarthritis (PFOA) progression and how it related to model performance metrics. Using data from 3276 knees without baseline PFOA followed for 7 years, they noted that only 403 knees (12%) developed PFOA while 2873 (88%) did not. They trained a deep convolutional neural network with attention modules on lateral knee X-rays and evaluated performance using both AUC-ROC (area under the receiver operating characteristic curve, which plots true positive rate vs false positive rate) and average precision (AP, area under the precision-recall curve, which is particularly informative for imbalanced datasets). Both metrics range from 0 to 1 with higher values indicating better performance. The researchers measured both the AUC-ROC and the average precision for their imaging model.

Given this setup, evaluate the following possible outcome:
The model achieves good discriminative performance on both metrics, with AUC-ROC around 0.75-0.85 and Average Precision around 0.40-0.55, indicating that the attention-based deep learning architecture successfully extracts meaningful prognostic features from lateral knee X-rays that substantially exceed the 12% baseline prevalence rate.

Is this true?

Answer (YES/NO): YES